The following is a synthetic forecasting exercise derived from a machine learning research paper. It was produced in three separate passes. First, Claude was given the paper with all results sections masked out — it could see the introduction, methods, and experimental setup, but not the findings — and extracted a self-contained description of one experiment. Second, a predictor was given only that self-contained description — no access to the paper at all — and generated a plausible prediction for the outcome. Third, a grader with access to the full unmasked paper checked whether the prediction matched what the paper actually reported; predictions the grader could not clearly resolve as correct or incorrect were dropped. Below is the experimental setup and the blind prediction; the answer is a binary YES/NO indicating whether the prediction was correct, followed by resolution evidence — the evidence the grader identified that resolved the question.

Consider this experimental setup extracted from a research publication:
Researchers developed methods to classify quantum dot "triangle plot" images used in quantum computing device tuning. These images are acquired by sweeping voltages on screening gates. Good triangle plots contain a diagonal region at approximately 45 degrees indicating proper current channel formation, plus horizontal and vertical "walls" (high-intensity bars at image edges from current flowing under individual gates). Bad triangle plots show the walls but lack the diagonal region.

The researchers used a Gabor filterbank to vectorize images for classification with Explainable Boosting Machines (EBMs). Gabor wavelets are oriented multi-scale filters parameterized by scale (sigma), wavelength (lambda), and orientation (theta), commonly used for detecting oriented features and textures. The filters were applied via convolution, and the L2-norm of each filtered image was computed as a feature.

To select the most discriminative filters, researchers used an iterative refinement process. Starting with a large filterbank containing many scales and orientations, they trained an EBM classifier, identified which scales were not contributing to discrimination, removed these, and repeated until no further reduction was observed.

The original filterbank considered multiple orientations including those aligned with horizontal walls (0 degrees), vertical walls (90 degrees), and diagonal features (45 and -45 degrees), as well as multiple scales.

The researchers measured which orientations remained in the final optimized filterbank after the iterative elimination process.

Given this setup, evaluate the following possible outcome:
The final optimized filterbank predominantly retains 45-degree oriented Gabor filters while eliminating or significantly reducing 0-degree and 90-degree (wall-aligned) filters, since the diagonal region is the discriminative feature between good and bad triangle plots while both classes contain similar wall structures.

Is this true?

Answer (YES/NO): YES